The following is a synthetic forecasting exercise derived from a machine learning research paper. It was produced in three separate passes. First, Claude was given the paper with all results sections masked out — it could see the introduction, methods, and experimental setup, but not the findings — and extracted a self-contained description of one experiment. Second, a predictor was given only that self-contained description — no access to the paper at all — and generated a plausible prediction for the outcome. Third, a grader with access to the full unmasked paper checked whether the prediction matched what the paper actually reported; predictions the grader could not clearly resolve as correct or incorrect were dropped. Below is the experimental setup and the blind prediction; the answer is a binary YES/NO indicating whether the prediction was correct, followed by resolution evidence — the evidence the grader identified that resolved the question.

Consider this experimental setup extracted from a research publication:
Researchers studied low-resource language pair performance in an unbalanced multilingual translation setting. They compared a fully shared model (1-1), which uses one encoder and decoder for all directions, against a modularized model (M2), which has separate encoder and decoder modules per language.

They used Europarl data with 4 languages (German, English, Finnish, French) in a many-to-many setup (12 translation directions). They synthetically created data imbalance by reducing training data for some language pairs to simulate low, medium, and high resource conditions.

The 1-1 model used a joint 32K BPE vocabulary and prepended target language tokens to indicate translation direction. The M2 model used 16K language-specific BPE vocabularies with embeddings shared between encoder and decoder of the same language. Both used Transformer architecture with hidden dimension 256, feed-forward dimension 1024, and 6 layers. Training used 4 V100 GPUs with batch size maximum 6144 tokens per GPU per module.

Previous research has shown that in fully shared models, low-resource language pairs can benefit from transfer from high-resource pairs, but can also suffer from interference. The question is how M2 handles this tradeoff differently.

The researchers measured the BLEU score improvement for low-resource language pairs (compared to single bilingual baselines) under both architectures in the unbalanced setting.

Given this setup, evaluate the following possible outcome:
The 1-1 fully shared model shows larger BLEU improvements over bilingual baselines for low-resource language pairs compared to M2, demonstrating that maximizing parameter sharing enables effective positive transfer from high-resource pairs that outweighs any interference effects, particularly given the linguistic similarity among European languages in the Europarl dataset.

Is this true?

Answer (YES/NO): NO